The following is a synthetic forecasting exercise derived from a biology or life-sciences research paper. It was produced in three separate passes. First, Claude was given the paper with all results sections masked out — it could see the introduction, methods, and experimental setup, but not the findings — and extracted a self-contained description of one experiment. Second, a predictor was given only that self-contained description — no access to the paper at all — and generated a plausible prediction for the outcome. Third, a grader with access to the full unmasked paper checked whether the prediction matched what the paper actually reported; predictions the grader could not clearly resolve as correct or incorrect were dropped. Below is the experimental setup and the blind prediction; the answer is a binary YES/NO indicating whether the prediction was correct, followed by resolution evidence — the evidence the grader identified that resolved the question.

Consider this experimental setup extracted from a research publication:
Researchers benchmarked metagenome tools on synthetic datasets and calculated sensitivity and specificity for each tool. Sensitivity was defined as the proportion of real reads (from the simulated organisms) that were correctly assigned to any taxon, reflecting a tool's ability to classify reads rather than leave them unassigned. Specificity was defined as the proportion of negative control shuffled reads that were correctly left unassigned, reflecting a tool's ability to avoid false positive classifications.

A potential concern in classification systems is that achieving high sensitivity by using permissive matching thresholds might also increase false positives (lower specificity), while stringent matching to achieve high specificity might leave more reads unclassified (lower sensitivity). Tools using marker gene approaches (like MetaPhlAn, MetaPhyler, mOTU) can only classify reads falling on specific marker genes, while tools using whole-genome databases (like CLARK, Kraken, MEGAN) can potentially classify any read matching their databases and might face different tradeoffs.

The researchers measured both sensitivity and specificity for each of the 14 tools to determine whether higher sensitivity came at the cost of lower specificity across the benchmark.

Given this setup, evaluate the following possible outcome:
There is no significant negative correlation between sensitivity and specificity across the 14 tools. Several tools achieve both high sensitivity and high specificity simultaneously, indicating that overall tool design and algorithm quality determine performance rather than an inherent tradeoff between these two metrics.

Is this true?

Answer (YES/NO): YES